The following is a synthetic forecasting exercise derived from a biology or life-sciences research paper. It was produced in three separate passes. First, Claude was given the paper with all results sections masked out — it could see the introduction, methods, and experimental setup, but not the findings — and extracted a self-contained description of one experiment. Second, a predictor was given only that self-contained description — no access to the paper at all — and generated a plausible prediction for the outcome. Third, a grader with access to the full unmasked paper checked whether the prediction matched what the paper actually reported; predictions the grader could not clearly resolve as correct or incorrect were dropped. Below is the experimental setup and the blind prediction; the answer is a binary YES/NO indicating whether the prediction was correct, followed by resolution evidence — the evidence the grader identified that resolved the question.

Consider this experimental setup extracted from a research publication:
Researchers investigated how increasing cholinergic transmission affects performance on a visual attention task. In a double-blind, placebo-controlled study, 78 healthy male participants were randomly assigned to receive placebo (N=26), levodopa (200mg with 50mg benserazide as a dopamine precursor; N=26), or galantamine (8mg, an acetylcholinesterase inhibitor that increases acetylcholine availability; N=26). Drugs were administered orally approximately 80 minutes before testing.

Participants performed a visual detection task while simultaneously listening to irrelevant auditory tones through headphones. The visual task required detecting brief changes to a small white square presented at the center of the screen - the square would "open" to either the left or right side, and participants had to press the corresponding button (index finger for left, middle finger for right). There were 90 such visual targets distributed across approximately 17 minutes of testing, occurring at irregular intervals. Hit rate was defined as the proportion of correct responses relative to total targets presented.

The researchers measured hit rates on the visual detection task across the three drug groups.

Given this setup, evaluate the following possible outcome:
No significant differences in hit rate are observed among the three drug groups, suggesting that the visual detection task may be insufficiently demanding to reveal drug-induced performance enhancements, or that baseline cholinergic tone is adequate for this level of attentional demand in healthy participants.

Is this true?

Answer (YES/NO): NO